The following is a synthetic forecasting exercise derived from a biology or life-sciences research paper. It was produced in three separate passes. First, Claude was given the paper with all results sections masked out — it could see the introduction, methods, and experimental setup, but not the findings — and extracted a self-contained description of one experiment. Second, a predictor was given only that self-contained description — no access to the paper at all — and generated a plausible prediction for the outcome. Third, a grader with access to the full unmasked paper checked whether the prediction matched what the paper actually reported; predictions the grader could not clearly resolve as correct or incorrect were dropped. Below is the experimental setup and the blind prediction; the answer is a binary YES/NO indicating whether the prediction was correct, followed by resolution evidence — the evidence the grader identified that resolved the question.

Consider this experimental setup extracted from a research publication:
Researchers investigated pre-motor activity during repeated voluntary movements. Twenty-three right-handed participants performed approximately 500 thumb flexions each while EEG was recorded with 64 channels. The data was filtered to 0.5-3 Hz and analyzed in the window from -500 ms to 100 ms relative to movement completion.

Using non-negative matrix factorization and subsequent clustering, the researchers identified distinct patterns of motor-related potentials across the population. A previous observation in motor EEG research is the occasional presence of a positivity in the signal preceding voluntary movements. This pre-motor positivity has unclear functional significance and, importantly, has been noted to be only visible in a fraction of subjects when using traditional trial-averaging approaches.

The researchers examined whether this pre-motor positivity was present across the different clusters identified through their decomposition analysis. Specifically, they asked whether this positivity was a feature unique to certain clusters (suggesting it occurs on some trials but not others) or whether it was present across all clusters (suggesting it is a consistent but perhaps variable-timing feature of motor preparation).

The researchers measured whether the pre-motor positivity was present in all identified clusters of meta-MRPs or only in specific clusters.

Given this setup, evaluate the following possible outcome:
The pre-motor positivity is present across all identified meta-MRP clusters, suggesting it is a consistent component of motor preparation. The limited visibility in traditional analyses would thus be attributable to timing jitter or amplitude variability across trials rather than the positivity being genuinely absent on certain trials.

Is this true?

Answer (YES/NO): YES